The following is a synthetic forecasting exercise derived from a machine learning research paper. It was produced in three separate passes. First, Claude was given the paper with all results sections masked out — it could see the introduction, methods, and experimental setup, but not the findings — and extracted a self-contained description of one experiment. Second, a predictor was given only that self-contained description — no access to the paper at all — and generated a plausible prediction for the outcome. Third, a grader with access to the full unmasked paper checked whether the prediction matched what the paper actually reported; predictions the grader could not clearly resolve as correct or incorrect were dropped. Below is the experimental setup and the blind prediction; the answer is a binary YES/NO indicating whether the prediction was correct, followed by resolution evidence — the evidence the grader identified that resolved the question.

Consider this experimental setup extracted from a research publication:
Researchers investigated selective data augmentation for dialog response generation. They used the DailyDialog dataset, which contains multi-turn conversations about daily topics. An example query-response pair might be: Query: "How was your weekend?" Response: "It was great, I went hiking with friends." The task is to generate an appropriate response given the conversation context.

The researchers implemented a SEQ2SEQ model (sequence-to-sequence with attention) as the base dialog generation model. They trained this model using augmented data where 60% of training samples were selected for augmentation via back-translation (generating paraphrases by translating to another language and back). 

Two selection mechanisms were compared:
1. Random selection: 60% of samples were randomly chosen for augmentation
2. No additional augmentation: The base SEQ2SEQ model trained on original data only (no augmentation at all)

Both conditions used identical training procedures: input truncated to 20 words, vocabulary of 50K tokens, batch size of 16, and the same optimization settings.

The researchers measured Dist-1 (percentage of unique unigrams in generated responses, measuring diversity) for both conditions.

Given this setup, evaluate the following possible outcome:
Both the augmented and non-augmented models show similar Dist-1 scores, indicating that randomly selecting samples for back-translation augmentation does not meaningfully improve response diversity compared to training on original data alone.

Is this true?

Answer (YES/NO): YES